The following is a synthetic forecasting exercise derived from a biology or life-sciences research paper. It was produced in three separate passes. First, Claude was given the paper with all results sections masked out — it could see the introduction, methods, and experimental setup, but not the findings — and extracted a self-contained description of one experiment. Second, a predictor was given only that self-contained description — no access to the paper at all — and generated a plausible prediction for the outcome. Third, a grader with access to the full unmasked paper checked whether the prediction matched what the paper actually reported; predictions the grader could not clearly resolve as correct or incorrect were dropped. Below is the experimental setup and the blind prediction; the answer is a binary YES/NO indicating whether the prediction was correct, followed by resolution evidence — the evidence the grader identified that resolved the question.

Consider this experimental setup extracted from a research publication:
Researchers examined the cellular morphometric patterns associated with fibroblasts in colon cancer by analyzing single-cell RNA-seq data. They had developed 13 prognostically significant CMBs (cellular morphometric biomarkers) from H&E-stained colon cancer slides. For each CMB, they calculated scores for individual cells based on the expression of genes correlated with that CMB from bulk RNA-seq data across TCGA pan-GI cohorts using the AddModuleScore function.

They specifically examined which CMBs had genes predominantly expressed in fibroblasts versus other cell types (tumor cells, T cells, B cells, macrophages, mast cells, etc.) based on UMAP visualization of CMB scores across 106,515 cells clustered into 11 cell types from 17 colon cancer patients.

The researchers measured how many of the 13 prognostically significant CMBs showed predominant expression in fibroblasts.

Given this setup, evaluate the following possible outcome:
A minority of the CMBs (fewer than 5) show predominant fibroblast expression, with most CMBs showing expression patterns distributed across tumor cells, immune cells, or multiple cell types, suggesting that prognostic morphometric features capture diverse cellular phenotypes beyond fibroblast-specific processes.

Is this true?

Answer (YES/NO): NO